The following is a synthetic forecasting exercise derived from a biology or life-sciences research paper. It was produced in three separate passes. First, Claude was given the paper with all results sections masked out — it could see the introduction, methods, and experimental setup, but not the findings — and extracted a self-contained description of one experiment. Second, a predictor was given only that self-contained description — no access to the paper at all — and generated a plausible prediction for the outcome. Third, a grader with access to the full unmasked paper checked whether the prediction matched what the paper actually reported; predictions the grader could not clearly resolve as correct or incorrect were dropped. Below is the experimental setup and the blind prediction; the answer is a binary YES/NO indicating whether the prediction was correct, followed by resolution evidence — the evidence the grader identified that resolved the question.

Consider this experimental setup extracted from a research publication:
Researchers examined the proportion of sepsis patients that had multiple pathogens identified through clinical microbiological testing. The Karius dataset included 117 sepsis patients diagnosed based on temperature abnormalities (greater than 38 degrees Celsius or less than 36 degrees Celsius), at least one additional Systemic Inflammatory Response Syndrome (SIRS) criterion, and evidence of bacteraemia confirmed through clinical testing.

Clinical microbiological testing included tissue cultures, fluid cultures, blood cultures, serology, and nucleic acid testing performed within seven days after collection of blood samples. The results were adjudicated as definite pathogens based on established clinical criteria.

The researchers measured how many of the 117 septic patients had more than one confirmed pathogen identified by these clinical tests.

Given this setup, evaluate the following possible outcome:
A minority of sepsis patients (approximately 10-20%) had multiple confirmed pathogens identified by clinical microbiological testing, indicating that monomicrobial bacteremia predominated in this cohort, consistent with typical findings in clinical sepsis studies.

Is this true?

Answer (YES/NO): NO